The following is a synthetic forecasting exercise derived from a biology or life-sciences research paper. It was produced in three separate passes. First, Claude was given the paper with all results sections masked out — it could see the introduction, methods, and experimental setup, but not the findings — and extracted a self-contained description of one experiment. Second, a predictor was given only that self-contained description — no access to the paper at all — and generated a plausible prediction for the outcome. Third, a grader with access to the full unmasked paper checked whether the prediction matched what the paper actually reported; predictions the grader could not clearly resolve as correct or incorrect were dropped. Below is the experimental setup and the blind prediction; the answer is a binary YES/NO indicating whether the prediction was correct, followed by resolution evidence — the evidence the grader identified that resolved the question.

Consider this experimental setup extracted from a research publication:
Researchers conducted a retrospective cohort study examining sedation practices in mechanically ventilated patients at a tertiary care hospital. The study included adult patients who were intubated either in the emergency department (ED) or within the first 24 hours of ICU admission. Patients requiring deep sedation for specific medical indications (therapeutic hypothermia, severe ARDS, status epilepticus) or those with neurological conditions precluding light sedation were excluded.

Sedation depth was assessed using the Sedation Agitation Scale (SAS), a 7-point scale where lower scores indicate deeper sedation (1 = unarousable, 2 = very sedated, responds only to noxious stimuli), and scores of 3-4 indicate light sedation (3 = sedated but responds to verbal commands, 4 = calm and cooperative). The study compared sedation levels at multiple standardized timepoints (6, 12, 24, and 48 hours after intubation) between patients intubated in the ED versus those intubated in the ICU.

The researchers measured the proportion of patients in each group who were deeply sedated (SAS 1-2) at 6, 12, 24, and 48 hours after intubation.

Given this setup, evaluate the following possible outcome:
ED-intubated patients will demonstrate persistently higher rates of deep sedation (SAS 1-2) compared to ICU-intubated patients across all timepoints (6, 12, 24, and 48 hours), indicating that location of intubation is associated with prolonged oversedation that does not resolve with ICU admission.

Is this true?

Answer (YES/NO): YES